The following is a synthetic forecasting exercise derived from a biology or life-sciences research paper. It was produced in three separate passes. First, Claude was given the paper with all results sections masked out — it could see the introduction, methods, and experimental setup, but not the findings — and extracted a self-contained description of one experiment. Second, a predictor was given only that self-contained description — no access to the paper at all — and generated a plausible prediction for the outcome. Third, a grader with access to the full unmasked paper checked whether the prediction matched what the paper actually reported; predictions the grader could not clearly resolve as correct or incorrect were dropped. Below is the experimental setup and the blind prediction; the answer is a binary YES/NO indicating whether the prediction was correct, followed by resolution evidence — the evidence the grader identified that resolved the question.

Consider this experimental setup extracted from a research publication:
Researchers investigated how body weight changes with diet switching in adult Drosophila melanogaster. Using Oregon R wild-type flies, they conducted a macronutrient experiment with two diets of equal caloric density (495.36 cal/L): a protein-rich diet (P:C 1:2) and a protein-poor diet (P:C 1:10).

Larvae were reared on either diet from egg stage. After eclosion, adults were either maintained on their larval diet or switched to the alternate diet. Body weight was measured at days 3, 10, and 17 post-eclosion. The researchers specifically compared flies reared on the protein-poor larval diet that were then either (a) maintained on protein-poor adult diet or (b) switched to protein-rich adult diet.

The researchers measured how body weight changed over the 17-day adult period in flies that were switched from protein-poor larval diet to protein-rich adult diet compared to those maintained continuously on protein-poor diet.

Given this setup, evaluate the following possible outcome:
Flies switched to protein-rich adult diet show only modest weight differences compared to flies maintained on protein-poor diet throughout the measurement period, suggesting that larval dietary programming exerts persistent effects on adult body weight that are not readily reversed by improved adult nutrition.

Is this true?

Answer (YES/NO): NO